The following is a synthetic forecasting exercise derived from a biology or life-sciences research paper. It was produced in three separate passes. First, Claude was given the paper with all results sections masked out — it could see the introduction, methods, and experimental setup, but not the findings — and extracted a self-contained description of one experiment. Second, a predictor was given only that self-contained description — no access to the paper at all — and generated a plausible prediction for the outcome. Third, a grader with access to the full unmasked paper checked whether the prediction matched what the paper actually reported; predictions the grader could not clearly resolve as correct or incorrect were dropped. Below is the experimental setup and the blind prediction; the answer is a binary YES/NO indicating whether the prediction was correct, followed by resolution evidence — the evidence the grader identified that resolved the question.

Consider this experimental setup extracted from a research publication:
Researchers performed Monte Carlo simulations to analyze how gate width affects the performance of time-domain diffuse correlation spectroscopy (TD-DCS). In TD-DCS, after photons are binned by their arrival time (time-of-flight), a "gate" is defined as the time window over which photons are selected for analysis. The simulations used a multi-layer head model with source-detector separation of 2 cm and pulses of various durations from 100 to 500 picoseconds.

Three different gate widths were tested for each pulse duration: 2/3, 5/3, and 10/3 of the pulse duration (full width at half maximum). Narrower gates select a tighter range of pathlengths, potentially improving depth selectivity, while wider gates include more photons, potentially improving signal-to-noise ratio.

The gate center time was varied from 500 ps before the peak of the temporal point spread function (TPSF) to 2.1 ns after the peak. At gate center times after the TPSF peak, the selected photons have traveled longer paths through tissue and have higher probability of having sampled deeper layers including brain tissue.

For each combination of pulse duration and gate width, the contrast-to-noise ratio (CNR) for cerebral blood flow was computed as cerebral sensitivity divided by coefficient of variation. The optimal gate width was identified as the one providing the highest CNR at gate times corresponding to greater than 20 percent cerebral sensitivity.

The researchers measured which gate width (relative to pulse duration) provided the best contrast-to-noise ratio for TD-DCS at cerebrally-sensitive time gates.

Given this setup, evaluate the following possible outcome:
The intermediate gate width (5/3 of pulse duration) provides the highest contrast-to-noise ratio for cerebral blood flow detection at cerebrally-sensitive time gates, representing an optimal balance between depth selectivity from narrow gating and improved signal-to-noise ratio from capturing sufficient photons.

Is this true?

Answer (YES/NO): YES